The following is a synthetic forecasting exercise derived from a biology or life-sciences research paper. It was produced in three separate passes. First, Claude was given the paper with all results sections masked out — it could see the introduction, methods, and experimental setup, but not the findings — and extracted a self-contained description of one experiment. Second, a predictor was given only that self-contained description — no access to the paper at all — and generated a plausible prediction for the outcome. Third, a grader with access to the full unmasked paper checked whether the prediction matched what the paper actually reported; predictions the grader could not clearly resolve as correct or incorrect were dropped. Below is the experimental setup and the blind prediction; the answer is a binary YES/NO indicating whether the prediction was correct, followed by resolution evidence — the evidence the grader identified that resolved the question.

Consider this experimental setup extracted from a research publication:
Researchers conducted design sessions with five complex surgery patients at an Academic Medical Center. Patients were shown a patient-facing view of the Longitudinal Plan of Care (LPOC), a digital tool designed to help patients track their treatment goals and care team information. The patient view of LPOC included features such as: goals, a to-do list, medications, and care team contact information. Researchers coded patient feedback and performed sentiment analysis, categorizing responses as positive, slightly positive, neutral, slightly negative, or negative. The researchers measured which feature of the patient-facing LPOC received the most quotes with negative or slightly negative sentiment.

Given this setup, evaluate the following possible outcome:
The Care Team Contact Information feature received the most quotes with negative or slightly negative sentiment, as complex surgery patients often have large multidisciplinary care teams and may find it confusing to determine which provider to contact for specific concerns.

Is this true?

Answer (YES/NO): NO